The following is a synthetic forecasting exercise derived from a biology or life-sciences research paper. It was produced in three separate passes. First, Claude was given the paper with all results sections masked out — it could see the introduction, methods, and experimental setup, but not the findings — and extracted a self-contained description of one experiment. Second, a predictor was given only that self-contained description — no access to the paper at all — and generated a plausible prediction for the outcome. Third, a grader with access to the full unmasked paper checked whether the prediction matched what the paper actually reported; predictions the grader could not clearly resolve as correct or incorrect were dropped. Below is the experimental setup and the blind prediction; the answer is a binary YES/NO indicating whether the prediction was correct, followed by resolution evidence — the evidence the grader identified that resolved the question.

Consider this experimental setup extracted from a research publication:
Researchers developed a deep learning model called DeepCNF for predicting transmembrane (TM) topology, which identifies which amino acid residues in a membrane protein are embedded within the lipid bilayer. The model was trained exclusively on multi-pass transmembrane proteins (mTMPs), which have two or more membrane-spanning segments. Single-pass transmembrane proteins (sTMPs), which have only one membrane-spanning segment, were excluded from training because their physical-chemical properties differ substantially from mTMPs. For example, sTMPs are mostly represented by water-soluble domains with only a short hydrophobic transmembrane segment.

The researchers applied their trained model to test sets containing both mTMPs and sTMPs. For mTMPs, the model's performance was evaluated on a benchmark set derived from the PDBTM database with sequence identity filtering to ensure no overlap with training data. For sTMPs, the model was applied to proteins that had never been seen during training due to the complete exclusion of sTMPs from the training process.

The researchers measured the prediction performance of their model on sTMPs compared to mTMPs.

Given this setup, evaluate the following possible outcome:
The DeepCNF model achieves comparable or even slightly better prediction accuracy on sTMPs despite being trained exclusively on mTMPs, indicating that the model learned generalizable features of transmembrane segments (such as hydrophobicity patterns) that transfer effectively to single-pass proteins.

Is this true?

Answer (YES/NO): NO